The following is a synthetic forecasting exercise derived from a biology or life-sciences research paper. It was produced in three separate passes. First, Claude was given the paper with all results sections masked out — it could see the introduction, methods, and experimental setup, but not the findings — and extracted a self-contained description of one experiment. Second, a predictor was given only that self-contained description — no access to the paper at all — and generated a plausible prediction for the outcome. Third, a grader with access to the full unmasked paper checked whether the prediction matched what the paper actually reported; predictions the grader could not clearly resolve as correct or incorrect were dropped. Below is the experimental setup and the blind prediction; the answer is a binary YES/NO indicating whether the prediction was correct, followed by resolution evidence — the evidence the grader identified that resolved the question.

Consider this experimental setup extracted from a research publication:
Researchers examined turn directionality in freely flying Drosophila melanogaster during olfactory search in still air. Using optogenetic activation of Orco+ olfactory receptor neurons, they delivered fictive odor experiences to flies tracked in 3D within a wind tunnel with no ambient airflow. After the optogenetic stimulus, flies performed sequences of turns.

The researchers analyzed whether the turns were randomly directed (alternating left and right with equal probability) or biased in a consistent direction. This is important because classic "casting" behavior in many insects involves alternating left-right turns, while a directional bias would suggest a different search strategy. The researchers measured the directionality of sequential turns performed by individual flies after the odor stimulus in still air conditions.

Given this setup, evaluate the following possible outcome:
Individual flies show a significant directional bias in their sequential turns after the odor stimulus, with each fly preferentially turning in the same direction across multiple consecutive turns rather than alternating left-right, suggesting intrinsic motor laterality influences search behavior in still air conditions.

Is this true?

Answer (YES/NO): NO